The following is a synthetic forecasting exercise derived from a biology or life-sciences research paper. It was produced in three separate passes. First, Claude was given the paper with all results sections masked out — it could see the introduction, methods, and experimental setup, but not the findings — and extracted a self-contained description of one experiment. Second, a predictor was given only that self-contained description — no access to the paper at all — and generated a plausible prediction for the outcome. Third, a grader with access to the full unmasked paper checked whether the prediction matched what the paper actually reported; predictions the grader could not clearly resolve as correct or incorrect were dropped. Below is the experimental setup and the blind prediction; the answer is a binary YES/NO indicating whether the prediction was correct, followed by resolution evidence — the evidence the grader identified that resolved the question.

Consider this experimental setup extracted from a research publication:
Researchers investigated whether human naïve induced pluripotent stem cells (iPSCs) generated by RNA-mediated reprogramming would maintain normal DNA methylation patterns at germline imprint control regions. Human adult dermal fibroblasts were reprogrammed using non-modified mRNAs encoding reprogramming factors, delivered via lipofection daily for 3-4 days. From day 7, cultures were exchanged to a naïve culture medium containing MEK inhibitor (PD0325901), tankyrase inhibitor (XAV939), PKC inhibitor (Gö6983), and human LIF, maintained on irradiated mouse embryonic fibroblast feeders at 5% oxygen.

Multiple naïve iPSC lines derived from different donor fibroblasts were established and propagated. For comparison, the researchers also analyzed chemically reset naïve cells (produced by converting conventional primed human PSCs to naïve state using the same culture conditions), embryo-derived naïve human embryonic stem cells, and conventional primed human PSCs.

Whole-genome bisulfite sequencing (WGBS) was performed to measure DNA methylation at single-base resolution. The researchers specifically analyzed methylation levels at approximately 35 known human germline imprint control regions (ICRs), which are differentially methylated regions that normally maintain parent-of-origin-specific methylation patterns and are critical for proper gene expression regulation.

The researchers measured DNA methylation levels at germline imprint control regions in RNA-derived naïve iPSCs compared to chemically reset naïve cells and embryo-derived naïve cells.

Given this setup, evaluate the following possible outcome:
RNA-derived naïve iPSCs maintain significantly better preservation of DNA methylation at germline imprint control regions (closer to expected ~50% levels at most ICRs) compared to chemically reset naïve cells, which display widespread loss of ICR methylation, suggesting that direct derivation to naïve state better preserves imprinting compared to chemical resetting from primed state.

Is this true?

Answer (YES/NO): NO